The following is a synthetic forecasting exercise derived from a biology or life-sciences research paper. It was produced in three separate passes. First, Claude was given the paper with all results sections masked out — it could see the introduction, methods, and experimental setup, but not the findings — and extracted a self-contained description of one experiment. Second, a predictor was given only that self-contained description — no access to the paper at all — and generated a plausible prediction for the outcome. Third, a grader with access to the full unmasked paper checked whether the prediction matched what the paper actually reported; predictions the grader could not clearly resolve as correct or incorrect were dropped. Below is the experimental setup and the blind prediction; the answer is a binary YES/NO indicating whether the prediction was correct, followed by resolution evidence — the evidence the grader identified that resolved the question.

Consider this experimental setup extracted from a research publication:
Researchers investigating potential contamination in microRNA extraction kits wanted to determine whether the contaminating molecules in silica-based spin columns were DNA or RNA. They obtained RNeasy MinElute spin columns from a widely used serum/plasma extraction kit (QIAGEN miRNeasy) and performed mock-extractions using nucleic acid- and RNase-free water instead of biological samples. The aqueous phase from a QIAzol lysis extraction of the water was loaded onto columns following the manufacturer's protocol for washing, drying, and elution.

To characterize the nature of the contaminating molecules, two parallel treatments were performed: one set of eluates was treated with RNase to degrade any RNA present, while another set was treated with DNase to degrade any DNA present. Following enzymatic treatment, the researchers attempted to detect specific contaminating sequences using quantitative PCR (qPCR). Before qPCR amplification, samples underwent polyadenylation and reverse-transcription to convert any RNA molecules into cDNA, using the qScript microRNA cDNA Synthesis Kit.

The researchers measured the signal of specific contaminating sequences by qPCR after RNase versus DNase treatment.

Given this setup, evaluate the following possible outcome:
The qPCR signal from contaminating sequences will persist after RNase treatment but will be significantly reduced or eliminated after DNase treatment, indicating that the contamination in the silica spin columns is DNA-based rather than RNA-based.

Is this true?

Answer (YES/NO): NO